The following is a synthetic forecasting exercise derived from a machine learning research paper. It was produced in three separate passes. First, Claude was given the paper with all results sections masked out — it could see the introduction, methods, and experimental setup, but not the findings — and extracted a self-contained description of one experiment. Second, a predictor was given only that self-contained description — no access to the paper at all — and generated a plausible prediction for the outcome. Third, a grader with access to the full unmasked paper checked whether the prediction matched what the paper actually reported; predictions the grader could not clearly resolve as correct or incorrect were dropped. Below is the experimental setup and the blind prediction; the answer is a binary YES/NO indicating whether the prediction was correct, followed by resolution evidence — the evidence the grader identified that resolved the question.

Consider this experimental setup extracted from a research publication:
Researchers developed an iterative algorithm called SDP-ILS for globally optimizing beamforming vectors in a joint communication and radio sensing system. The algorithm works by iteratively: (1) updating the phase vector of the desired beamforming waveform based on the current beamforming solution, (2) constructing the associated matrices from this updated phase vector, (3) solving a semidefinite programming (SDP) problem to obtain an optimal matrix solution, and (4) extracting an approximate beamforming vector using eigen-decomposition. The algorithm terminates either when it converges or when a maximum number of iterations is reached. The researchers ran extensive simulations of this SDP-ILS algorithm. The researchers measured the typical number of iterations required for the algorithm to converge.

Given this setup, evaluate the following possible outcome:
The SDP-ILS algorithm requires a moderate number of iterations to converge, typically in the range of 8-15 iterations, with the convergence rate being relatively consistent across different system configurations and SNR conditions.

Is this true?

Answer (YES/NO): NO